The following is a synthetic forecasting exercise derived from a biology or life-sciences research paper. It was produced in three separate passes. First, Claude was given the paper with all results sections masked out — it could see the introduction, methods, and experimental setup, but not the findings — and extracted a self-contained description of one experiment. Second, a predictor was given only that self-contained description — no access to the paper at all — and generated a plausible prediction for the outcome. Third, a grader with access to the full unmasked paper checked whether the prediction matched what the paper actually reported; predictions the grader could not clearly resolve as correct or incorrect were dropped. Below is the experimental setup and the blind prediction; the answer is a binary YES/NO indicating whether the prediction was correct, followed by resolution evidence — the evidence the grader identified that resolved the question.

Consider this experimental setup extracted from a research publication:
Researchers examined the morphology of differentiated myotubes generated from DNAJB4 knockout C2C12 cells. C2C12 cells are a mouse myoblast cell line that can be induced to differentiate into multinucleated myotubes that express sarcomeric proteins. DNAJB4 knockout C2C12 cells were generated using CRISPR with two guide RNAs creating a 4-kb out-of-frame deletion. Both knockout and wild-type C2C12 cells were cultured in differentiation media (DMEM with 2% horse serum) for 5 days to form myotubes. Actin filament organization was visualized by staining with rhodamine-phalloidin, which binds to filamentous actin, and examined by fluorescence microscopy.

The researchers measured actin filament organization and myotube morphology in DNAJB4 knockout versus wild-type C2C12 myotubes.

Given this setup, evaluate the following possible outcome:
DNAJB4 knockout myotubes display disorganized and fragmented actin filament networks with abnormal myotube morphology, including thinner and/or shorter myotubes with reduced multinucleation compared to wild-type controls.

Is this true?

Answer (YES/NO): NO